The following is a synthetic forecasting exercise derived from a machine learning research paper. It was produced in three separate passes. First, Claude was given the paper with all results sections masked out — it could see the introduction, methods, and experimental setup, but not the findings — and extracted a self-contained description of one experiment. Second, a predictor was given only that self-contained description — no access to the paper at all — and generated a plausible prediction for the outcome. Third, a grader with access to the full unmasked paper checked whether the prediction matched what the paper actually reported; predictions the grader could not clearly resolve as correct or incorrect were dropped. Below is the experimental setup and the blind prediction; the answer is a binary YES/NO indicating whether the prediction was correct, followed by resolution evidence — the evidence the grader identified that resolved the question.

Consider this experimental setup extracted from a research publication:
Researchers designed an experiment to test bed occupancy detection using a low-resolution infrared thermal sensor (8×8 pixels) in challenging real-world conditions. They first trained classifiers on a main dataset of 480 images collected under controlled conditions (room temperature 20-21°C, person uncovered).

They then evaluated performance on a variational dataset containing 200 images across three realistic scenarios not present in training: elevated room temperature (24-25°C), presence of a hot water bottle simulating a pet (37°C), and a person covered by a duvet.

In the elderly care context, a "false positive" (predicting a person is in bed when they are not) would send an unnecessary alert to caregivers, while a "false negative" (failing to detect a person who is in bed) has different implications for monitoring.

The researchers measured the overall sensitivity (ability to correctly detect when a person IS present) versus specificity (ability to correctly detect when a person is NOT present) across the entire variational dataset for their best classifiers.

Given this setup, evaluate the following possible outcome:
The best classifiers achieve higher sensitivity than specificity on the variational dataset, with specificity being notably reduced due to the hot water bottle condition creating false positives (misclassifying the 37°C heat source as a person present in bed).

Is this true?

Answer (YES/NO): NO